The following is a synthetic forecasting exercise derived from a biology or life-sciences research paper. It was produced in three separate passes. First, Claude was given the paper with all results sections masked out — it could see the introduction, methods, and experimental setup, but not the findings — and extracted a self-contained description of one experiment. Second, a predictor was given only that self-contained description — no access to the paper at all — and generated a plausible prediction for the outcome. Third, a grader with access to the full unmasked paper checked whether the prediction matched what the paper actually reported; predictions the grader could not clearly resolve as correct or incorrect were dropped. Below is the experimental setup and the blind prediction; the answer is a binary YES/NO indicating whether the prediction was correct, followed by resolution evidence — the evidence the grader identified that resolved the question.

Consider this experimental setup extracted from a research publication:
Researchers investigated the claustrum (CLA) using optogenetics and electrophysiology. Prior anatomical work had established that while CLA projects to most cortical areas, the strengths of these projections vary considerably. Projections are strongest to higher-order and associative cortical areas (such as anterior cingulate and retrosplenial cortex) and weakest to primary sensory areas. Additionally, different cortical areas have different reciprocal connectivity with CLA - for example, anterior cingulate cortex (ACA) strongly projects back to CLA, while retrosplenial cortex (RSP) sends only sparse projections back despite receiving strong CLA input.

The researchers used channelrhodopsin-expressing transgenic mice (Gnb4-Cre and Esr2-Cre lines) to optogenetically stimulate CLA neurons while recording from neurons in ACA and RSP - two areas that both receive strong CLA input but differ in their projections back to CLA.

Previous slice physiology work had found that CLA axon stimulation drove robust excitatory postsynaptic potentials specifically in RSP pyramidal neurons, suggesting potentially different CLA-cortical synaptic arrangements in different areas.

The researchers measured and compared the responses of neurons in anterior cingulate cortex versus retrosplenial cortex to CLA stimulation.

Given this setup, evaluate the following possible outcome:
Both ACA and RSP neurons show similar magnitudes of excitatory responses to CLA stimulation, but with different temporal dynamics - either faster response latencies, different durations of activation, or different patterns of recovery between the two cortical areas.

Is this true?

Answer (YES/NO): NO